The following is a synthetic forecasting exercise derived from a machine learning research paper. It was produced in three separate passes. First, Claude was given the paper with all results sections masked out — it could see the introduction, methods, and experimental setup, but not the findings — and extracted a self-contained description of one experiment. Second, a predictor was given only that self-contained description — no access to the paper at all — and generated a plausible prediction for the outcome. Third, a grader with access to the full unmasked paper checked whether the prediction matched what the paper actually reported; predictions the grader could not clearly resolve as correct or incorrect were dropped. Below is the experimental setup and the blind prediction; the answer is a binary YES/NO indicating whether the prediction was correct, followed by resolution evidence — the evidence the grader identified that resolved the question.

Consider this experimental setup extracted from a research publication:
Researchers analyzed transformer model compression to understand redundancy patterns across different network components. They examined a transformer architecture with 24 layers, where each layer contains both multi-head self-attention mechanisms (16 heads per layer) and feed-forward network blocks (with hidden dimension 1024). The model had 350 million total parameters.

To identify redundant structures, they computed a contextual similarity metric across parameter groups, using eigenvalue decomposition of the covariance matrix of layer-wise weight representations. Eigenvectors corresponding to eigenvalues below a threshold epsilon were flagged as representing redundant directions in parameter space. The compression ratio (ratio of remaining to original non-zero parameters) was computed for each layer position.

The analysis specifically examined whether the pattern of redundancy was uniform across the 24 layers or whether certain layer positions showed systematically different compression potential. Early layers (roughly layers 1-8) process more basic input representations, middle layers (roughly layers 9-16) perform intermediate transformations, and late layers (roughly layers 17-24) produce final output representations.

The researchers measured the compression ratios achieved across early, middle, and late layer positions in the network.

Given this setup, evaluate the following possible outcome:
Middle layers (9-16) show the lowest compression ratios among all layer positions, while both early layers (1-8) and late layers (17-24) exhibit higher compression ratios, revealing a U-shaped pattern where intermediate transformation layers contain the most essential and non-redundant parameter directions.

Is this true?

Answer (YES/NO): NO